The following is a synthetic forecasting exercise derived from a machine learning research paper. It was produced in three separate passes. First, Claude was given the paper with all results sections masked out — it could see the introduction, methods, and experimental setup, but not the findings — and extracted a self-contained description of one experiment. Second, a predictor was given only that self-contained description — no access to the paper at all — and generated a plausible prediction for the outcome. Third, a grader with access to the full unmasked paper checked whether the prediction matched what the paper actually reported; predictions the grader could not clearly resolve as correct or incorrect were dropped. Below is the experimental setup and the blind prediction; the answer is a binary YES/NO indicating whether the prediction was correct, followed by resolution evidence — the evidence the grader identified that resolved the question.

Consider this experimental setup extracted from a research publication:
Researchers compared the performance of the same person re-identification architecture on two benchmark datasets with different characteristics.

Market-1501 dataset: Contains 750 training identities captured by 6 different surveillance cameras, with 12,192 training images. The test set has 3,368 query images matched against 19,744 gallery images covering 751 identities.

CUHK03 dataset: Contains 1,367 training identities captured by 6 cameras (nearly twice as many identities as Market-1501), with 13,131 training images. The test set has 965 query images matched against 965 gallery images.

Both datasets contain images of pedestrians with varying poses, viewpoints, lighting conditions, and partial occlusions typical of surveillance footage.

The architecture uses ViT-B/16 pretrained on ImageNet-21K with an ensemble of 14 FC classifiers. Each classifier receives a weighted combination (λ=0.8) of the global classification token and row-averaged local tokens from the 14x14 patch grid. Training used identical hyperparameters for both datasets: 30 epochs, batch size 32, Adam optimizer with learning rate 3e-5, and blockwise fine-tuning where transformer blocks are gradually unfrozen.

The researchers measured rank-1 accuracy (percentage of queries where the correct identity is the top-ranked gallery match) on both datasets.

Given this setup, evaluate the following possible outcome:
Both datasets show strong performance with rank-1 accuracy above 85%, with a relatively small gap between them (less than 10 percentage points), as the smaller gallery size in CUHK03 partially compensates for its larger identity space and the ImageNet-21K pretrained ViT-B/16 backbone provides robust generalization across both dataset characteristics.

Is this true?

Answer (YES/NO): YES